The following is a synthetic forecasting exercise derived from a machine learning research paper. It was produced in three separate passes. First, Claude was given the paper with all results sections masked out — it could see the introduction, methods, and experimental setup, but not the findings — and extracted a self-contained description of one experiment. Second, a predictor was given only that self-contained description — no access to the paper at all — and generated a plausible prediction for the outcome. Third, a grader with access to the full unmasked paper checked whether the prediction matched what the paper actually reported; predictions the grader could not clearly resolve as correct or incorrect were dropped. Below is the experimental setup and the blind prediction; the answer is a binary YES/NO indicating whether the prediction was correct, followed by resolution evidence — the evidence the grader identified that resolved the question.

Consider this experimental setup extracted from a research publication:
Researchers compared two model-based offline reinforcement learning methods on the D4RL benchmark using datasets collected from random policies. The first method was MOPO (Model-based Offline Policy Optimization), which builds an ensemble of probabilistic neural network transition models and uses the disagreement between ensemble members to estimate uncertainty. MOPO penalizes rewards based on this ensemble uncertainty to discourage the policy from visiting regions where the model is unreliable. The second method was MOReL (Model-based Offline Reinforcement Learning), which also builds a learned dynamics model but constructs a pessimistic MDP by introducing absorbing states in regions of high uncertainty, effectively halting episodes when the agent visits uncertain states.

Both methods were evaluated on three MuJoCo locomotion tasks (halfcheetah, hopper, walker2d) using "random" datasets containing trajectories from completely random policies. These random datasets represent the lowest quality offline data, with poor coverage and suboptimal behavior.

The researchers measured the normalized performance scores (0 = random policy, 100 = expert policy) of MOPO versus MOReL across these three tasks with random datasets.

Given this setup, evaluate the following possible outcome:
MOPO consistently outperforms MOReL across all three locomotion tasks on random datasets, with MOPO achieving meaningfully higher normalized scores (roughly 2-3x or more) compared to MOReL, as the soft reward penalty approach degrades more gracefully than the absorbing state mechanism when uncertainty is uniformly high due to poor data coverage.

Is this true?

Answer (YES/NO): NO